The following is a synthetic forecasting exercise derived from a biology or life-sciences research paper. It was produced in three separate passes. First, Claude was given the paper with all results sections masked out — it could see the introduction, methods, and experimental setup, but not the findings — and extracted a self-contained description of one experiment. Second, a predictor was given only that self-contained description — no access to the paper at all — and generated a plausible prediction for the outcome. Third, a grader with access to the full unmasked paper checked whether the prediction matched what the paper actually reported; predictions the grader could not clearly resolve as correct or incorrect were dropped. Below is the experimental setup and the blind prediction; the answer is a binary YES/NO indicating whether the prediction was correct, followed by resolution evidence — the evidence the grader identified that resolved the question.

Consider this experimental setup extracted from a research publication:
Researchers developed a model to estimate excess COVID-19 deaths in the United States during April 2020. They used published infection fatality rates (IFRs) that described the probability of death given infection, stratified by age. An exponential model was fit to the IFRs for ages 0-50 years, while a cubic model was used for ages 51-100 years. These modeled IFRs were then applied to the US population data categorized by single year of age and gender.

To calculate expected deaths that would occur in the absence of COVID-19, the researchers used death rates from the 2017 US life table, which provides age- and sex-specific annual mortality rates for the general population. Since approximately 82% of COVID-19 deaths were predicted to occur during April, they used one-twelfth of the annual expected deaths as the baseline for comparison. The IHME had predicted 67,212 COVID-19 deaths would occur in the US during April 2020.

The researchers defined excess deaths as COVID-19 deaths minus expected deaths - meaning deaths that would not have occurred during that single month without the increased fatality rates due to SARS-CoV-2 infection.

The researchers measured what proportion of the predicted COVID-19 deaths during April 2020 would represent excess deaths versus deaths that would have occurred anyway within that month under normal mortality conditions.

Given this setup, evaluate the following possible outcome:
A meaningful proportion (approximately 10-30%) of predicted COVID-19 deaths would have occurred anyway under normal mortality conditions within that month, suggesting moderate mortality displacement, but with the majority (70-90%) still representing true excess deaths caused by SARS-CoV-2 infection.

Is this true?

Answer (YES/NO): NO